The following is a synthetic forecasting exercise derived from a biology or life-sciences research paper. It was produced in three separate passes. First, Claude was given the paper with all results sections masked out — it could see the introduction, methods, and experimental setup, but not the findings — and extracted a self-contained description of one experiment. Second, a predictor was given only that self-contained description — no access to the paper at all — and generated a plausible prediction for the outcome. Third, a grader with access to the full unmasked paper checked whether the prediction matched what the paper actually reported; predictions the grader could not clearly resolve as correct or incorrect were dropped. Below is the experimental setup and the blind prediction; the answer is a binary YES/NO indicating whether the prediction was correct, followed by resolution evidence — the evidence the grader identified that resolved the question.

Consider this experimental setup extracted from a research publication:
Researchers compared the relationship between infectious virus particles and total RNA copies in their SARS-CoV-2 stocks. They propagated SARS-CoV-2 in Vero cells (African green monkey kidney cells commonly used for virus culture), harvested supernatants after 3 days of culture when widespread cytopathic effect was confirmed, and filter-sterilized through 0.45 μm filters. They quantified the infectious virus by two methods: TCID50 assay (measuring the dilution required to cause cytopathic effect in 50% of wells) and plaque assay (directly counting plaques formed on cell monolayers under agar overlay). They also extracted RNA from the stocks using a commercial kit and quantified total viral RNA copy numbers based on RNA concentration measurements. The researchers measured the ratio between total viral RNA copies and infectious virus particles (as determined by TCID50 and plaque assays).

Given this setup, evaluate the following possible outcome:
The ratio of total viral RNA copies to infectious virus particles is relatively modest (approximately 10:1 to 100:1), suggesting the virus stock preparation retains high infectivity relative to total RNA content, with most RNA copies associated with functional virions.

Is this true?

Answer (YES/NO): NO